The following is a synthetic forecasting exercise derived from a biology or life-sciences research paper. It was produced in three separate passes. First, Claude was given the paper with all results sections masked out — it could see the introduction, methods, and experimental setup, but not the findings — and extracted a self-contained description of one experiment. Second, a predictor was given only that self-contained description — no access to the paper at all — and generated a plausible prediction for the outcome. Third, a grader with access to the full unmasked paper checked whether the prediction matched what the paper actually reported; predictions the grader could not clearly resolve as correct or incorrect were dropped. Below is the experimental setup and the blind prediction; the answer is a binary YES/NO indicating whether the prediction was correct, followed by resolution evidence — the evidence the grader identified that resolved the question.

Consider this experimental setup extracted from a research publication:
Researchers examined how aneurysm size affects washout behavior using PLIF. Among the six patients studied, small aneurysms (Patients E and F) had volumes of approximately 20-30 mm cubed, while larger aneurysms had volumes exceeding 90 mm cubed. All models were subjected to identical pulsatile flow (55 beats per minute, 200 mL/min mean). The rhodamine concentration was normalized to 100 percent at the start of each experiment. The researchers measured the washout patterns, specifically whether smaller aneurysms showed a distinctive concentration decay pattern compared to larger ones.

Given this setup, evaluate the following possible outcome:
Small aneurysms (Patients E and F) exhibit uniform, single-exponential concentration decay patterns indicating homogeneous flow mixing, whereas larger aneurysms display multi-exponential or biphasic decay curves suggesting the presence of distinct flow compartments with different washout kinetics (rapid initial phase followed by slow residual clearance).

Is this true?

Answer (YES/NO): NO